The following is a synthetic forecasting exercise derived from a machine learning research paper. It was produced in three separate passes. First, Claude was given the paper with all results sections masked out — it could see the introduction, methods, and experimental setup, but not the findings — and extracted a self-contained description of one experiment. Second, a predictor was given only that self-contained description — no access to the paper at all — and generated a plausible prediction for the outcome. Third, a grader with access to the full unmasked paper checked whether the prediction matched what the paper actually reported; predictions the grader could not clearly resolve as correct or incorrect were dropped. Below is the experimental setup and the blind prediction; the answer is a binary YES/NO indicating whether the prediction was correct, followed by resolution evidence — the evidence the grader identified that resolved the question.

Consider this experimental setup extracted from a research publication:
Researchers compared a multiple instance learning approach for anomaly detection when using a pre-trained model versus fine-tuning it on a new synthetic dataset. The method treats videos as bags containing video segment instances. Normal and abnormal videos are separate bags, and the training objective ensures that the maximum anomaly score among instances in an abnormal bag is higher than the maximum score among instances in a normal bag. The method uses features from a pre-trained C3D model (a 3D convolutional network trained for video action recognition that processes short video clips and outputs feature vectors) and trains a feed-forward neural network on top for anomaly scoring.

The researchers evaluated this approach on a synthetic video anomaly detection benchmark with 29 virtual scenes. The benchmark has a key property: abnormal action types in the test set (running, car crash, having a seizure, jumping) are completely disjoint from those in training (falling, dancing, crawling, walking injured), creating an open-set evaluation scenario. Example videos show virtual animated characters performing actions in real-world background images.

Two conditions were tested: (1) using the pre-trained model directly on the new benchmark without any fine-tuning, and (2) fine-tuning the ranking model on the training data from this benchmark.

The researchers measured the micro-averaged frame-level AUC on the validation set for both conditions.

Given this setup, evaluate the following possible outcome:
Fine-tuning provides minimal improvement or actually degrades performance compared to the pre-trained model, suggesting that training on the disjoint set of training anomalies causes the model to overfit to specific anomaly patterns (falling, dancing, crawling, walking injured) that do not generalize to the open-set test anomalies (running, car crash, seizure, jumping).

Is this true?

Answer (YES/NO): YES